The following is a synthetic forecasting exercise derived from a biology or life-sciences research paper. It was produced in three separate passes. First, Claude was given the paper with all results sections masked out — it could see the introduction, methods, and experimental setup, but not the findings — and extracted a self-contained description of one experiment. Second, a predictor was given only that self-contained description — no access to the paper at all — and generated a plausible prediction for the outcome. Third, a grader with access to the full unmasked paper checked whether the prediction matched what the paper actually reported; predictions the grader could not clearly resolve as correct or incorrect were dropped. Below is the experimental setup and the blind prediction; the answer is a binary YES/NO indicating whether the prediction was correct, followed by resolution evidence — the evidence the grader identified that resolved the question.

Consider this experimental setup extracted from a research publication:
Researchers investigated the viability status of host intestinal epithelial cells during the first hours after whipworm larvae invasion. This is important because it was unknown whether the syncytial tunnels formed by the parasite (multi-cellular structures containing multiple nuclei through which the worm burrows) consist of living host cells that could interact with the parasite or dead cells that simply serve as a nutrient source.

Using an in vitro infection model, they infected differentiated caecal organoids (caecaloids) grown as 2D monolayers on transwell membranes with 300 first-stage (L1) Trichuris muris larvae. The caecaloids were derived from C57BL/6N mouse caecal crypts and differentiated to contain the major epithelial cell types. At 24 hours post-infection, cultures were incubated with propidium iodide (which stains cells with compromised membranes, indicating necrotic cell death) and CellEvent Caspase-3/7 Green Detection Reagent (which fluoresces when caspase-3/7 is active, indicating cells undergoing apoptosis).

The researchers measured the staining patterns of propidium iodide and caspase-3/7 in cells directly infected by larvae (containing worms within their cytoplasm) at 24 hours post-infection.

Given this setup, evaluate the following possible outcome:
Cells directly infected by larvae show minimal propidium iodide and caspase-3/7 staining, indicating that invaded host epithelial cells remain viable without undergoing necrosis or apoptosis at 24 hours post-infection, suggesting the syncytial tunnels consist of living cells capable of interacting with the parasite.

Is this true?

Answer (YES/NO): NO